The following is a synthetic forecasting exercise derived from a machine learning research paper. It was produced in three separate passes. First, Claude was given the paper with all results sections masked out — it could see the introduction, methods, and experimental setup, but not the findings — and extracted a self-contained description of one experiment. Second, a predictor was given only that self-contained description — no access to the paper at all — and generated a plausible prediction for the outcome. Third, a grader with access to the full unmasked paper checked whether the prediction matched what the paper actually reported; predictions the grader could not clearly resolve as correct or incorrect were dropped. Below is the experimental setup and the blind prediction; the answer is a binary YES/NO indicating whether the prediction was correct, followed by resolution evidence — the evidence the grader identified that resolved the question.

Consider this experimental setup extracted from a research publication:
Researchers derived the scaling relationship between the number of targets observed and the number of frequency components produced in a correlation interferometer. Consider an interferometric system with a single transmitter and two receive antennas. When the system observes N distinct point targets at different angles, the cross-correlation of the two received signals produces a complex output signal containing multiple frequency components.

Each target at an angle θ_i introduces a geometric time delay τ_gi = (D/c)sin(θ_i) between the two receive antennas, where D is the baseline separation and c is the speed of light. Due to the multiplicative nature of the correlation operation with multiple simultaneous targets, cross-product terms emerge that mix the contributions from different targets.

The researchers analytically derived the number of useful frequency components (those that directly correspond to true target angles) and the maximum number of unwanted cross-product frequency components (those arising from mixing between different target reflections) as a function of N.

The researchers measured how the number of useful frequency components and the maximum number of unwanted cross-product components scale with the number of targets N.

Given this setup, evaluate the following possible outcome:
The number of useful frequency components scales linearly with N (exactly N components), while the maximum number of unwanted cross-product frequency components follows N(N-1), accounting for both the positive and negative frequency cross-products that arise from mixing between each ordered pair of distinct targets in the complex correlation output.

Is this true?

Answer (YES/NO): YES